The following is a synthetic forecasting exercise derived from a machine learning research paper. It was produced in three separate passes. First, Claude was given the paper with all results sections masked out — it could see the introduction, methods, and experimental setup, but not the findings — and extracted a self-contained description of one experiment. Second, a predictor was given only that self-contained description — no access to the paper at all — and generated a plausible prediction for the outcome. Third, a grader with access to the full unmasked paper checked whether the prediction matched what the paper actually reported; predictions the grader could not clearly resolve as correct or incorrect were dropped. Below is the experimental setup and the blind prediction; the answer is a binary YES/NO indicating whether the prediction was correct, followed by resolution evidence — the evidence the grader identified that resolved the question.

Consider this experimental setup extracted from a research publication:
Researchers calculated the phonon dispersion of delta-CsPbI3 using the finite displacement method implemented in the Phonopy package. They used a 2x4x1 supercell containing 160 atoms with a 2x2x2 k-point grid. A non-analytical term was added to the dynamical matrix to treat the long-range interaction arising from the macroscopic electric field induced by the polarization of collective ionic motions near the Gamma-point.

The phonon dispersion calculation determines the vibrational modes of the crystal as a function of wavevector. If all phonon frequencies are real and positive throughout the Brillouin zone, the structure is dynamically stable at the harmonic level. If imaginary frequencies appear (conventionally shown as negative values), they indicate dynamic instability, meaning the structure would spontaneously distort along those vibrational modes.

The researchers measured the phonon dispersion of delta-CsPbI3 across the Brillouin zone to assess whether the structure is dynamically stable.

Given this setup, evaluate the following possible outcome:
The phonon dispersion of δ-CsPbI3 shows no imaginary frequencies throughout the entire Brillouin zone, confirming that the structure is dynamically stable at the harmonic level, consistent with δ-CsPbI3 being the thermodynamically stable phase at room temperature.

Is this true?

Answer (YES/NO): YES